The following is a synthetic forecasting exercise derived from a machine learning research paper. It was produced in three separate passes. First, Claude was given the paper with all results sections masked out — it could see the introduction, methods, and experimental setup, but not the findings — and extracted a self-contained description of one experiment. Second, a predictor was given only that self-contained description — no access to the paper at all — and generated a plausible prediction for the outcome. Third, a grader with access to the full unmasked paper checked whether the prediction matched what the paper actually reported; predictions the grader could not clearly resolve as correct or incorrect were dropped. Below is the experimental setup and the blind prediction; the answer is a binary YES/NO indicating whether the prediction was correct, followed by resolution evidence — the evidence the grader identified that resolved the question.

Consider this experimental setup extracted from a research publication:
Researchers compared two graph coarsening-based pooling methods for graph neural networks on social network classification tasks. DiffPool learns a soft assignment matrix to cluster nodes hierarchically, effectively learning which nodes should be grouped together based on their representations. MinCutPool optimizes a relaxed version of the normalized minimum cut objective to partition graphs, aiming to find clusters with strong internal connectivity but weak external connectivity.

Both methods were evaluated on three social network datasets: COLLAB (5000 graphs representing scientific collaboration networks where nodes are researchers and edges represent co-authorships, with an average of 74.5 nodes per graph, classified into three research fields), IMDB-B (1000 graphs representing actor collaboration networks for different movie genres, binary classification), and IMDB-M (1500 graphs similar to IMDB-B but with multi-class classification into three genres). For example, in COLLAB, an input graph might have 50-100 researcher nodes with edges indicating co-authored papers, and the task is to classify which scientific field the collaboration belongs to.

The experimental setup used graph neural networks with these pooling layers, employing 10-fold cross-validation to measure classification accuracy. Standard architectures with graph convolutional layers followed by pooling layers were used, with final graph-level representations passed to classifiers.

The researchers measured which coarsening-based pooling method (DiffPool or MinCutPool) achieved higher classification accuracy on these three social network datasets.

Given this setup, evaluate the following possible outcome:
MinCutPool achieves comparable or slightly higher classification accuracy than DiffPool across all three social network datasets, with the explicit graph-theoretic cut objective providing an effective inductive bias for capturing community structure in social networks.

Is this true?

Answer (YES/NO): NO